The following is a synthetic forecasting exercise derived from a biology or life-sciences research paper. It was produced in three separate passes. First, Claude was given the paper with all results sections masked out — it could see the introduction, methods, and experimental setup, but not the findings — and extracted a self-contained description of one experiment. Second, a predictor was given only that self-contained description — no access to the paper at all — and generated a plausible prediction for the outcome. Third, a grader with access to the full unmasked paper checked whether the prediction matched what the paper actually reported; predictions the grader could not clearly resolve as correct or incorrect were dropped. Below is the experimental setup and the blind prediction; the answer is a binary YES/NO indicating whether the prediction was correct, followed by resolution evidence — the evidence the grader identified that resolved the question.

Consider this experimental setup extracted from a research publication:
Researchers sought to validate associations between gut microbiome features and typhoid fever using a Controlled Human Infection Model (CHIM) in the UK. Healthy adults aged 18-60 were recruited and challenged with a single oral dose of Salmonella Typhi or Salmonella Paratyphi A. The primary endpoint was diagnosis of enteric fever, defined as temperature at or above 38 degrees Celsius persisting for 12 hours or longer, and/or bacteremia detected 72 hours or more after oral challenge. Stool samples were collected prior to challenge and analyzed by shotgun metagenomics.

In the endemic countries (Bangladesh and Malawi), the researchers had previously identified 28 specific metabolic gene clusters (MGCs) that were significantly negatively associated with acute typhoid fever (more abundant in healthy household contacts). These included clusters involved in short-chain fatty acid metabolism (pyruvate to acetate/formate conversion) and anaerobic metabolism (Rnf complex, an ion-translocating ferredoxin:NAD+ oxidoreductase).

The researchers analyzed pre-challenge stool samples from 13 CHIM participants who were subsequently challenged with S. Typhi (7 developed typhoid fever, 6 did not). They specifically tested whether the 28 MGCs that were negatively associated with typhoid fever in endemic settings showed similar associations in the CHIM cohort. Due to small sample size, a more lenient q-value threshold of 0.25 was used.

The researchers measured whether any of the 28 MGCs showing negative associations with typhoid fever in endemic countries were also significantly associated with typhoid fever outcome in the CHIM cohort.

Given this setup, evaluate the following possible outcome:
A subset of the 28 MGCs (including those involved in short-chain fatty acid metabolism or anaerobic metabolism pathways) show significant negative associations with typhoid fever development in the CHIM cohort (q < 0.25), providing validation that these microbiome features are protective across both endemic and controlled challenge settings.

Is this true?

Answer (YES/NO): YES